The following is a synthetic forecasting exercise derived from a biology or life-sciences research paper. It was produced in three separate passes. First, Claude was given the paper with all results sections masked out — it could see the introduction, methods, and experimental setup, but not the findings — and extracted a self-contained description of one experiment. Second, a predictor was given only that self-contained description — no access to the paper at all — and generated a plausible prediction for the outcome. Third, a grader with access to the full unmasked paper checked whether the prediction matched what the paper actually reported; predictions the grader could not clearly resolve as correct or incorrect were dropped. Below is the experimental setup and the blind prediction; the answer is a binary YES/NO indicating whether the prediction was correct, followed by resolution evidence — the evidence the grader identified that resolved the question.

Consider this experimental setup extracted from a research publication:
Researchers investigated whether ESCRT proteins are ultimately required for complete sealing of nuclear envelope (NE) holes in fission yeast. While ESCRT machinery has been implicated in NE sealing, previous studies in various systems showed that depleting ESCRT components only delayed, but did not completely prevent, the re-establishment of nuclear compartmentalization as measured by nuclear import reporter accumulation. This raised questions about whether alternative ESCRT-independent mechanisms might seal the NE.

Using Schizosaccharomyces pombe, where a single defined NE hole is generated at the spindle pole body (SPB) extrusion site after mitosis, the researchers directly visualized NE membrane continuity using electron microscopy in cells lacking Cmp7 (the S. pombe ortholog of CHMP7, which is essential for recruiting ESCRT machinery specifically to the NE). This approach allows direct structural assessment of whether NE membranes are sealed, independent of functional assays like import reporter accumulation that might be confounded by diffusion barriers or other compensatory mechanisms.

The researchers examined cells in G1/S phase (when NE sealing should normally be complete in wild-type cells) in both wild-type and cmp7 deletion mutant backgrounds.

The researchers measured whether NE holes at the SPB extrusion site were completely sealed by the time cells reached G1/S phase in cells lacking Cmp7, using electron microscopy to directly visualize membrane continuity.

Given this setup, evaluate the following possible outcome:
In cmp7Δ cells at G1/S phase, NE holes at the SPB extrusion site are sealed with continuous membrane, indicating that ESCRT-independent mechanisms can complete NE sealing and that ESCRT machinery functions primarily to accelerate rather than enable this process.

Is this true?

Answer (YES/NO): NO